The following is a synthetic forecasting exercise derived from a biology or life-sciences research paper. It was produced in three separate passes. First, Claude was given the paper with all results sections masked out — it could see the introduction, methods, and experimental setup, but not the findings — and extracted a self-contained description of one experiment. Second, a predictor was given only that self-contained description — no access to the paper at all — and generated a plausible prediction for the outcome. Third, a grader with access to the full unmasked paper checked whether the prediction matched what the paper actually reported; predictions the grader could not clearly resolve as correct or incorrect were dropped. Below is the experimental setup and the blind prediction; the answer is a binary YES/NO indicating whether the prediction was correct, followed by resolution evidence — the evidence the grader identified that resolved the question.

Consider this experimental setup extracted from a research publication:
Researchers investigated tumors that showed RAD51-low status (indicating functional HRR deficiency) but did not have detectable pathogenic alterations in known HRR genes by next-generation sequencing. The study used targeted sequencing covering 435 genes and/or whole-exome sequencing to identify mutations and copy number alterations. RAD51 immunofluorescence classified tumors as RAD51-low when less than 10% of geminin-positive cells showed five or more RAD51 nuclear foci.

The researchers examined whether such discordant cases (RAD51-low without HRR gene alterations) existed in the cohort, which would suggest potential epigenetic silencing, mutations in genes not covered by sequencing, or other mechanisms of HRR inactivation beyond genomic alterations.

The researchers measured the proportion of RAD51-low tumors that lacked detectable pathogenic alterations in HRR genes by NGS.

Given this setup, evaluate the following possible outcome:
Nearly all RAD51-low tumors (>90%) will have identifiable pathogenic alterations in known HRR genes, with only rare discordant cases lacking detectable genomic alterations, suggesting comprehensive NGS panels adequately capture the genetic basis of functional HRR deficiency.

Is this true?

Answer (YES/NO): NO